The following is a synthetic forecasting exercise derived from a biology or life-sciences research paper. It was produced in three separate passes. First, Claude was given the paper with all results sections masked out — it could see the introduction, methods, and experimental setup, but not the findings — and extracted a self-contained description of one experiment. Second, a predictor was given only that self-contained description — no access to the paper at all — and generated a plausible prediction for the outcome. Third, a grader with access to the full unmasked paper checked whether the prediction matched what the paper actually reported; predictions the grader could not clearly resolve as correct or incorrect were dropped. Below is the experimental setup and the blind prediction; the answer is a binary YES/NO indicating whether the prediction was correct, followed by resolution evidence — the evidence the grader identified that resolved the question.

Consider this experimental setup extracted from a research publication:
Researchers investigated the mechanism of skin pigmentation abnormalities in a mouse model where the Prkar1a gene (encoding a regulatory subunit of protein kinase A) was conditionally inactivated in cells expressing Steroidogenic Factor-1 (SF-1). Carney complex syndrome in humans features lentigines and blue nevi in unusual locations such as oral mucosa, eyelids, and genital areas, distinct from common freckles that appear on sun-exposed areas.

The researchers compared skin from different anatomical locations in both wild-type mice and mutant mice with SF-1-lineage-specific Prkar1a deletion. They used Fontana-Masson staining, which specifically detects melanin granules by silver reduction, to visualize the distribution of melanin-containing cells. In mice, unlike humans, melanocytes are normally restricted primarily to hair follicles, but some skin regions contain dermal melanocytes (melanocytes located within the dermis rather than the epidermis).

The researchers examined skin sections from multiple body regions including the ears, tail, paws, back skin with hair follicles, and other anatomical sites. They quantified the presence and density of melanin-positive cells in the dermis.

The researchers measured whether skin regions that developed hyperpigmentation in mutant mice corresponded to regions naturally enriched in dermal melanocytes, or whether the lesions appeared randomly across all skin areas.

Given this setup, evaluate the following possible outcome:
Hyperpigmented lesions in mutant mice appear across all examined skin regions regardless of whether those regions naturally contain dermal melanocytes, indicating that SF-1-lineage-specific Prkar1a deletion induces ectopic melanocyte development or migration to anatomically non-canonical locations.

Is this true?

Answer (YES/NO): NO